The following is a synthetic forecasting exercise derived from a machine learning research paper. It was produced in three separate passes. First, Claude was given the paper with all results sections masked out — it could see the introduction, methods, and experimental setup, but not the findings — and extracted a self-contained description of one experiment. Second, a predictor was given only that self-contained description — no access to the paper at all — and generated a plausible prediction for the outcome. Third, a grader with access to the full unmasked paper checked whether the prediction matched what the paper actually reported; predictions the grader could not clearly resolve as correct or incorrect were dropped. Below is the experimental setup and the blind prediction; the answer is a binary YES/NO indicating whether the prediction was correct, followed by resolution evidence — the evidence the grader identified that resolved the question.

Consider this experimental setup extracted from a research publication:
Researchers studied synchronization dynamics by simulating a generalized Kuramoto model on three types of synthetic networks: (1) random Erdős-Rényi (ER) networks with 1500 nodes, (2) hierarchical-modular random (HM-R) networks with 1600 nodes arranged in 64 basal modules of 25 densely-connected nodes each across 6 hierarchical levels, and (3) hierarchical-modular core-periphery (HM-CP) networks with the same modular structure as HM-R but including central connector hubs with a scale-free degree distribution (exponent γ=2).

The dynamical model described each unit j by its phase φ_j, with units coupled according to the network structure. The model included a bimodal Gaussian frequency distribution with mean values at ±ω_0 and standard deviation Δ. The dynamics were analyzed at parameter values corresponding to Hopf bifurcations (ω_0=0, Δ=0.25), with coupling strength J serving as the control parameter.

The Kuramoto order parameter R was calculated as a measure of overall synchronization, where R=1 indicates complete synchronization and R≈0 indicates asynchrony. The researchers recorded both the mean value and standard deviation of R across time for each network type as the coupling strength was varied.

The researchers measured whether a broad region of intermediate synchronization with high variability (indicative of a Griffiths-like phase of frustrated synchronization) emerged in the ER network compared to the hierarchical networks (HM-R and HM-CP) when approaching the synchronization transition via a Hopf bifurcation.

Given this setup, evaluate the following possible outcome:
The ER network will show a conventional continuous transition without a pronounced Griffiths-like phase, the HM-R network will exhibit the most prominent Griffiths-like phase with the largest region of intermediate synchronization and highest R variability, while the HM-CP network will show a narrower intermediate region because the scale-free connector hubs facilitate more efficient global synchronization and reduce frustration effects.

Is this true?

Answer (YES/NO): NO